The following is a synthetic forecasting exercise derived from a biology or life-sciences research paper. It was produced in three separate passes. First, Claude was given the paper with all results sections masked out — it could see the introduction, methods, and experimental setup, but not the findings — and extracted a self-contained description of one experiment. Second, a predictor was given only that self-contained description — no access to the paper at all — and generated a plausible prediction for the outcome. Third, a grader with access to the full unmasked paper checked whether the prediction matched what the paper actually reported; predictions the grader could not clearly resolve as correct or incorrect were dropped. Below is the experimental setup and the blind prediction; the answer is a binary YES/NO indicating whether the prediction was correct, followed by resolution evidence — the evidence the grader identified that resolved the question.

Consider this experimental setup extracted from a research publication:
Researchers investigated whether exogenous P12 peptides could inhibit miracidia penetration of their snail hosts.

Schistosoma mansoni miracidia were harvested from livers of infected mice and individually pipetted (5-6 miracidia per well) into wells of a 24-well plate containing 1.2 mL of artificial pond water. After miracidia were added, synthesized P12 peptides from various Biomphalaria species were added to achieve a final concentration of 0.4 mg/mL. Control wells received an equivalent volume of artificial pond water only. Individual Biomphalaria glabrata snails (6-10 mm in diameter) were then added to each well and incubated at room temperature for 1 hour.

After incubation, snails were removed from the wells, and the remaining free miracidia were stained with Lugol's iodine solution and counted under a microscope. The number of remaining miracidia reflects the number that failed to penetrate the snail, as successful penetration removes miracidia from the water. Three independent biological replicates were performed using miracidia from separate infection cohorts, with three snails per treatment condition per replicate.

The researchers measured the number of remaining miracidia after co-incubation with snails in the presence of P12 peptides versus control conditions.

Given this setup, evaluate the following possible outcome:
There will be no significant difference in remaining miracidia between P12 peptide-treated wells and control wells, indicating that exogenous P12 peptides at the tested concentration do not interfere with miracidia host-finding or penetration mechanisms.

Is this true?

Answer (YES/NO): NO